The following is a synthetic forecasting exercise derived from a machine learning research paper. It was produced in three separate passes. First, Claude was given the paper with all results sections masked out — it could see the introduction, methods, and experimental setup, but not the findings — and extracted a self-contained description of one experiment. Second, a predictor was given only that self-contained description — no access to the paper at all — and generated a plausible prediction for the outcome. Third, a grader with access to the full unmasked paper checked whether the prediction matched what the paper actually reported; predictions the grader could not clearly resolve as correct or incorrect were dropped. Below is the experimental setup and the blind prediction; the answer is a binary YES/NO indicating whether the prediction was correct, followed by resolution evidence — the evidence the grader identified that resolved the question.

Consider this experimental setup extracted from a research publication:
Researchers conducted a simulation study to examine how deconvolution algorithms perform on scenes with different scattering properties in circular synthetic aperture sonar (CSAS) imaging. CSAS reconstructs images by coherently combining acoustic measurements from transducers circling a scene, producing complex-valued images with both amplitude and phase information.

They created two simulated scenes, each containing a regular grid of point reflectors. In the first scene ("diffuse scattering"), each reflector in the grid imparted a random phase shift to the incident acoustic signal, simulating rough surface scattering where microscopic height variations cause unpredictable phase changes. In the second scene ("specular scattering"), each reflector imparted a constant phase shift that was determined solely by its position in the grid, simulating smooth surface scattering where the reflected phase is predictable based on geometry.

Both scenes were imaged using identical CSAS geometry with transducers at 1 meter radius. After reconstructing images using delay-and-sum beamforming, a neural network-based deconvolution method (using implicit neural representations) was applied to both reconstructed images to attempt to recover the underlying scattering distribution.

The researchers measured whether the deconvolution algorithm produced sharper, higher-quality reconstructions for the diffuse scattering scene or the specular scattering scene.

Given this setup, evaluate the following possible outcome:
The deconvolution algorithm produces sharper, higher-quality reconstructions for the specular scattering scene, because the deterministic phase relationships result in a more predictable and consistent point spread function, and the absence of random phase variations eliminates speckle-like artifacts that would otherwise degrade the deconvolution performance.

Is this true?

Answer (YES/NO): YES